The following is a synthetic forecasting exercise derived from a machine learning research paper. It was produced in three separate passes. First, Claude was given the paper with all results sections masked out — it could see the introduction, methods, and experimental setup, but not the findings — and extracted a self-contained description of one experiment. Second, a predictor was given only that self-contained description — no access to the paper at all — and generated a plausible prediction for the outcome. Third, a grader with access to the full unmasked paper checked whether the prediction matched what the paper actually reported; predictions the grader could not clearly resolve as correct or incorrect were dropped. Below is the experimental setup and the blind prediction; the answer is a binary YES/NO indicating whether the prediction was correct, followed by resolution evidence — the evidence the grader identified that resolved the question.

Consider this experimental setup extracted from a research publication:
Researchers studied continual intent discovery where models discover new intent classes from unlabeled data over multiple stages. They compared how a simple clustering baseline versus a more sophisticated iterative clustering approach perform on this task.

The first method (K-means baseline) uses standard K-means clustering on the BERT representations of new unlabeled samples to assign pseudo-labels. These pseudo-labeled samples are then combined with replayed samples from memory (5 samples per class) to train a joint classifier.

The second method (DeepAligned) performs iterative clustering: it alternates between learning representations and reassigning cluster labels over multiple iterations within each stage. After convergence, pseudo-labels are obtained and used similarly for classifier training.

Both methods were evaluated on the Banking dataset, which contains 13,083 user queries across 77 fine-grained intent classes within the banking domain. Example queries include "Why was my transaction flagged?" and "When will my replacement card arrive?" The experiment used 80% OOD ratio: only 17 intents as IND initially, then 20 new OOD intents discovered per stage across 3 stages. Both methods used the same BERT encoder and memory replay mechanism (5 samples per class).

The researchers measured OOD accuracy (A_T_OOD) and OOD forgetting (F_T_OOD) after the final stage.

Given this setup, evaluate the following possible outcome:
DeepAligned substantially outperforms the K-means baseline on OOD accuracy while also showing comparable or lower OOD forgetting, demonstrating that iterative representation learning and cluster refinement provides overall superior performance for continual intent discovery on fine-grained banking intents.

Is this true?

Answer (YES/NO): YES